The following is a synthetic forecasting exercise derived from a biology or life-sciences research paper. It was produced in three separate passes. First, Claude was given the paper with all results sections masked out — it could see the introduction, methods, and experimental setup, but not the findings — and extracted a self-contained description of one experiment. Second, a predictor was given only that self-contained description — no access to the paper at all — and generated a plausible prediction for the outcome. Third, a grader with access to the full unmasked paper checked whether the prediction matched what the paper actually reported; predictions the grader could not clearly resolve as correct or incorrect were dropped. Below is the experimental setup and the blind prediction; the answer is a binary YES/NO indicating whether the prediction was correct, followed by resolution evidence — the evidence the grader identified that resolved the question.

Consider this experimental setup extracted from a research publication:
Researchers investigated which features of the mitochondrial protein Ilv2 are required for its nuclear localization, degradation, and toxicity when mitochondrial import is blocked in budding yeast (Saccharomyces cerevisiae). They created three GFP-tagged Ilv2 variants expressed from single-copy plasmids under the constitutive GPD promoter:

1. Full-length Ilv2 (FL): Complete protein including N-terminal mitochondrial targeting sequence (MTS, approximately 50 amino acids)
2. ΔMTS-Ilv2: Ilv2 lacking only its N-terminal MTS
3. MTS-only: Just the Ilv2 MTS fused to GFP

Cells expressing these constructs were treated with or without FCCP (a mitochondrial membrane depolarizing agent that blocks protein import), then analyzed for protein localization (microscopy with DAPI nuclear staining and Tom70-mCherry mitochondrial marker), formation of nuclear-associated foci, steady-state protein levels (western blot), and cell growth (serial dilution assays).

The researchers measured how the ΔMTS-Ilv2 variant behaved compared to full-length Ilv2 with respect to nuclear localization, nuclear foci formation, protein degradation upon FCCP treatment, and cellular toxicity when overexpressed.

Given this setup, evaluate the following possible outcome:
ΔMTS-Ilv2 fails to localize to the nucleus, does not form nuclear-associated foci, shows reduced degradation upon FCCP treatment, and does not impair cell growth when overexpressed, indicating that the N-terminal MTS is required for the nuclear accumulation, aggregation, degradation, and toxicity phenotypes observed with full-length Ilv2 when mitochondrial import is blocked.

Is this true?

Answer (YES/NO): NO